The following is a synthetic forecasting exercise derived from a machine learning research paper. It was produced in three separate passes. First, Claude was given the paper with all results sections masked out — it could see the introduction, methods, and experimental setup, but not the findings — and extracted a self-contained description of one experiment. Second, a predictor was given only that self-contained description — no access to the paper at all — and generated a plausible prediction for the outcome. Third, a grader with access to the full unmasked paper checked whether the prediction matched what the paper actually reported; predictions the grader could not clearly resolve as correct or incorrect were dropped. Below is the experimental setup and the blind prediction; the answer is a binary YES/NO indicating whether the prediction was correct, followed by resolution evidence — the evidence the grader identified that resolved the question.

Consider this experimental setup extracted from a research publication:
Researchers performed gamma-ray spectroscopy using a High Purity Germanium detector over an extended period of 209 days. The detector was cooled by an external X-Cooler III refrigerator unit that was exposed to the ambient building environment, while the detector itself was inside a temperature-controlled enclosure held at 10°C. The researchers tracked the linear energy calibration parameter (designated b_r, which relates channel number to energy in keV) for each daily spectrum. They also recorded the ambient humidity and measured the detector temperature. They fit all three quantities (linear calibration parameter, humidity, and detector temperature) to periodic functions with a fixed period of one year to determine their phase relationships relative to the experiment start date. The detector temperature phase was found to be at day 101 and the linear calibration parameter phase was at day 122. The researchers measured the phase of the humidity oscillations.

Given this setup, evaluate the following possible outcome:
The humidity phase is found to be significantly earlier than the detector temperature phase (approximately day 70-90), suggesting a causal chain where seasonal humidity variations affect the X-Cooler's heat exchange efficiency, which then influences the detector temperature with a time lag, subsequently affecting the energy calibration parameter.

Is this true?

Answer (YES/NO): NO